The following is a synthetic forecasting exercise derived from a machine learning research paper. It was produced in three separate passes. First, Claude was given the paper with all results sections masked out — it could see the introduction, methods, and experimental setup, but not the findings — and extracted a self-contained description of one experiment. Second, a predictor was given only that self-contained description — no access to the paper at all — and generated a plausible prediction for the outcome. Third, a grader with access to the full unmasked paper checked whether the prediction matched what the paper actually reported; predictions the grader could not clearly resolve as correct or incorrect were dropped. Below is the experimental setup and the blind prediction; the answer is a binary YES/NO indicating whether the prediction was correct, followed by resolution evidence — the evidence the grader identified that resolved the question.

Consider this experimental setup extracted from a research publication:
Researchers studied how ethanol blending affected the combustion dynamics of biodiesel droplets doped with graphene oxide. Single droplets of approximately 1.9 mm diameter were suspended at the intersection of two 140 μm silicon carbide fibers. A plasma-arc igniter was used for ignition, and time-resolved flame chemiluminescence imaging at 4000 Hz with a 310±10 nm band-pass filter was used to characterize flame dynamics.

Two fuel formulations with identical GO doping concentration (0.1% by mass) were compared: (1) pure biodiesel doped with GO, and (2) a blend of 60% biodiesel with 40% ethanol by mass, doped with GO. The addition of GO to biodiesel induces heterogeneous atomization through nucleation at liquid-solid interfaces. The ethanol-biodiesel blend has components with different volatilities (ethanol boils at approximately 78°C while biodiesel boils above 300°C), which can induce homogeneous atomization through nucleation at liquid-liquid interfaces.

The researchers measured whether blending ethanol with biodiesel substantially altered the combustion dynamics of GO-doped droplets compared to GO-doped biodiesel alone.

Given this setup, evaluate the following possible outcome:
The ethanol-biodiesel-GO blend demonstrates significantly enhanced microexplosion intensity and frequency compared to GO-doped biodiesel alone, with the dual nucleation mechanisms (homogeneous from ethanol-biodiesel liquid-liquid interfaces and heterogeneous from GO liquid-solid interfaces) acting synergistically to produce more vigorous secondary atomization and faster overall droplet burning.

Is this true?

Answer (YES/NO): NO